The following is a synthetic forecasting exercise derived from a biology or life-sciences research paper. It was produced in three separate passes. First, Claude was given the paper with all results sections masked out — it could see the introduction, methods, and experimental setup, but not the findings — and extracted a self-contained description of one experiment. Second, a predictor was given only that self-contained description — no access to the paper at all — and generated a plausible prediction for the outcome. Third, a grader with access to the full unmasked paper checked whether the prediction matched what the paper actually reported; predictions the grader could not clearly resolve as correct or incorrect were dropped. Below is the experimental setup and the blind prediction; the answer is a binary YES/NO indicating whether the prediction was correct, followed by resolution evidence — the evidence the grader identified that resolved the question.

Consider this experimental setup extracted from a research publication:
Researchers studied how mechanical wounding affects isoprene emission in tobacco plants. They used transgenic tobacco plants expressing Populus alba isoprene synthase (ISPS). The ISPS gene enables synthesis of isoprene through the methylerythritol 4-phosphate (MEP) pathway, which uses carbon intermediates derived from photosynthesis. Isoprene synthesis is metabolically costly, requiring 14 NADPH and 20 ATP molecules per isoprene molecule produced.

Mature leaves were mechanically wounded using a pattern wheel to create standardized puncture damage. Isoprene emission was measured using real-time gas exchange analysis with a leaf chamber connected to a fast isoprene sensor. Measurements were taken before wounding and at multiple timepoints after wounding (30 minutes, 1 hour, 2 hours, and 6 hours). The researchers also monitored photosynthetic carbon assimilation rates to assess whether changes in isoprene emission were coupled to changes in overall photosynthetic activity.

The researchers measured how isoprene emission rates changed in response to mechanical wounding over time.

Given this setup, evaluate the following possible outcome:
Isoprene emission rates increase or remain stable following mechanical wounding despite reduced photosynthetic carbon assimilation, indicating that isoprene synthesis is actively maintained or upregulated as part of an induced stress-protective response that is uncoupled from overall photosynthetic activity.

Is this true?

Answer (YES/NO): NO